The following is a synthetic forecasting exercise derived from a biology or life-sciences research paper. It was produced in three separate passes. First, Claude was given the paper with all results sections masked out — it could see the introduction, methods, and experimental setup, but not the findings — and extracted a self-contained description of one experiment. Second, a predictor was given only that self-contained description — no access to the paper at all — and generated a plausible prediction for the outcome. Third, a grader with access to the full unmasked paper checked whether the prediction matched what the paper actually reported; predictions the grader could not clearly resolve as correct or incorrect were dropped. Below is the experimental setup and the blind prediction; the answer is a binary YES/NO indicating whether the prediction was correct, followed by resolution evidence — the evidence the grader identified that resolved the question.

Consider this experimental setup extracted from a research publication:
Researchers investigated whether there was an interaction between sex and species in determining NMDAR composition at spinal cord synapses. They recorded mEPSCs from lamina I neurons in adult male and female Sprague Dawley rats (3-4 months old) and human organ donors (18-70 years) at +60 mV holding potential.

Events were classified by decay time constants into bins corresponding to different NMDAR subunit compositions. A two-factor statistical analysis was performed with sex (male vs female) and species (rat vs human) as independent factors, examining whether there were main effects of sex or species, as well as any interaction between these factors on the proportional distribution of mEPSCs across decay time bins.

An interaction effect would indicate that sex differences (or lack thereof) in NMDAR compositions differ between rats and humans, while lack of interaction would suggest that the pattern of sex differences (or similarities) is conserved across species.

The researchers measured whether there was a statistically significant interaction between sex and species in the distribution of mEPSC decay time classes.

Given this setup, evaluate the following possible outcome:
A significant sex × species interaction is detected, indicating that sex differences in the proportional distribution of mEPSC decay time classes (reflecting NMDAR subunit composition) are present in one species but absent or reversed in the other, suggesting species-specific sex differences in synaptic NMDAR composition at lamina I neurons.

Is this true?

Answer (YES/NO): NO